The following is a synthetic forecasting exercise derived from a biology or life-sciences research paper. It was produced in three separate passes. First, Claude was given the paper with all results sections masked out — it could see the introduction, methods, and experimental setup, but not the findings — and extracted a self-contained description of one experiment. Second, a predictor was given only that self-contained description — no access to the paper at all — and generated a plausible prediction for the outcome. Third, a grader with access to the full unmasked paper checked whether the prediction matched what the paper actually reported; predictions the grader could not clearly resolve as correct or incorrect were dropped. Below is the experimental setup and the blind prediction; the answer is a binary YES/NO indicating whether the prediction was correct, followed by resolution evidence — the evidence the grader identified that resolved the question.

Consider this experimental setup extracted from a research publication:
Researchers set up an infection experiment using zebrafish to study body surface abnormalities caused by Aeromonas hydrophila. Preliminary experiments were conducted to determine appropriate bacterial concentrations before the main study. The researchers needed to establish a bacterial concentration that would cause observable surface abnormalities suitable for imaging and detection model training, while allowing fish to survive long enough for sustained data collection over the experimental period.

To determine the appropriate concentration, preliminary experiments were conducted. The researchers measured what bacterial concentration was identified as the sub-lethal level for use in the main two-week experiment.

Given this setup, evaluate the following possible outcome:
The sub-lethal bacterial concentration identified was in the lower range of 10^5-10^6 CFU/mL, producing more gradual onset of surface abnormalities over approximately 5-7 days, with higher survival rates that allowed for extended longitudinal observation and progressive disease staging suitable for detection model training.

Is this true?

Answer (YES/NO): NO